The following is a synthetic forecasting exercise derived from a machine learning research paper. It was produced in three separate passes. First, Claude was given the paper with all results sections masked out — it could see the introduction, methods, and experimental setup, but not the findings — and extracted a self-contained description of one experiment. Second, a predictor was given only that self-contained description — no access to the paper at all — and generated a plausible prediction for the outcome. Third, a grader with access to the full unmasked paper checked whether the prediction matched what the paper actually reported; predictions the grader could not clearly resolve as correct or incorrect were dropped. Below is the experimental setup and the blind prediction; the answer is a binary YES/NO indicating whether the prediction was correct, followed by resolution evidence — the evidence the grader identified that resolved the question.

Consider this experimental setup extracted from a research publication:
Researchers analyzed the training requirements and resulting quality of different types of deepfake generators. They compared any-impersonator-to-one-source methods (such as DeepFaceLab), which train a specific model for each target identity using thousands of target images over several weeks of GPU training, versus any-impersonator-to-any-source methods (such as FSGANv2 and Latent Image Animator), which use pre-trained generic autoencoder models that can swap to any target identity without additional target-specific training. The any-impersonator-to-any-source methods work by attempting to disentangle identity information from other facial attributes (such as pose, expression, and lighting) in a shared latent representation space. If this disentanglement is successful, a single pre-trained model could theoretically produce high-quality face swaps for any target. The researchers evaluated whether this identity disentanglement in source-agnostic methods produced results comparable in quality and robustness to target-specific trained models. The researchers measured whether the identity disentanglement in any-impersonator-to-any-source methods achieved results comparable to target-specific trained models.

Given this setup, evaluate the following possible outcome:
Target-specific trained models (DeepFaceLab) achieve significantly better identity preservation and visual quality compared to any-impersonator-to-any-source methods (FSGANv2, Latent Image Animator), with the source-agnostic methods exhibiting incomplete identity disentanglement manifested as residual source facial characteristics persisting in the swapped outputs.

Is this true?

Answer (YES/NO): NO